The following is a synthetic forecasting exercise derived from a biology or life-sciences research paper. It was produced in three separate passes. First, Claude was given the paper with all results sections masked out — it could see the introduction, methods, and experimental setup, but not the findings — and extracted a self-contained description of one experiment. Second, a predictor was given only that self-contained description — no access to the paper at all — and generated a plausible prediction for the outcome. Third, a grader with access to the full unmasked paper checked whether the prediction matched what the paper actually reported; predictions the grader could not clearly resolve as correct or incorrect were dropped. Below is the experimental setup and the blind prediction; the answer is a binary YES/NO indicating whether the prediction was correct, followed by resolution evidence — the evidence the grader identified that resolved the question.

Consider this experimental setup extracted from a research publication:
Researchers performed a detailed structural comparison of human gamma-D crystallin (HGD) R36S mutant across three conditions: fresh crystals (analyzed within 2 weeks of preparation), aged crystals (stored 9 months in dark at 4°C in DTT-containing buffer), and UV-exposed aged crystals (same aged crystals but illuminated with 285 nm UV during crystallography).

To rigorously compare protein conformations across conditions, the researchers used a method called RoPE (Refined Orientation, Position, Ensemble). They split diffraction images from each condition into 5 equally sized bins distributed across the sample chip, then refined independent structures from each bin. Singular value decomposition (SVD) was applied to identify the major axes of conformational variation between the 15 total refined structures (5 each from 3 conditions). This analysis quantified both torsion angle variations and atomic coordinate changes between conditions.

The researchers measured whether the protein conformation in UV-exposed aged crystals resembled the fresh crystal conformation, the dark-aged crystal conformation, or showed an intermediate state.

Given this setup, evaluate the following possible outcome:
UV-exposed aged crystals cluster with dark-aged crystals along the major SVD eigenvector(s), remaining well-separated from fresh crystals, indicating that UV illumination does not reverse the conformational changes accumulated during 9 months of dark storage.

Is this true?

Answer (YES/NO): NO